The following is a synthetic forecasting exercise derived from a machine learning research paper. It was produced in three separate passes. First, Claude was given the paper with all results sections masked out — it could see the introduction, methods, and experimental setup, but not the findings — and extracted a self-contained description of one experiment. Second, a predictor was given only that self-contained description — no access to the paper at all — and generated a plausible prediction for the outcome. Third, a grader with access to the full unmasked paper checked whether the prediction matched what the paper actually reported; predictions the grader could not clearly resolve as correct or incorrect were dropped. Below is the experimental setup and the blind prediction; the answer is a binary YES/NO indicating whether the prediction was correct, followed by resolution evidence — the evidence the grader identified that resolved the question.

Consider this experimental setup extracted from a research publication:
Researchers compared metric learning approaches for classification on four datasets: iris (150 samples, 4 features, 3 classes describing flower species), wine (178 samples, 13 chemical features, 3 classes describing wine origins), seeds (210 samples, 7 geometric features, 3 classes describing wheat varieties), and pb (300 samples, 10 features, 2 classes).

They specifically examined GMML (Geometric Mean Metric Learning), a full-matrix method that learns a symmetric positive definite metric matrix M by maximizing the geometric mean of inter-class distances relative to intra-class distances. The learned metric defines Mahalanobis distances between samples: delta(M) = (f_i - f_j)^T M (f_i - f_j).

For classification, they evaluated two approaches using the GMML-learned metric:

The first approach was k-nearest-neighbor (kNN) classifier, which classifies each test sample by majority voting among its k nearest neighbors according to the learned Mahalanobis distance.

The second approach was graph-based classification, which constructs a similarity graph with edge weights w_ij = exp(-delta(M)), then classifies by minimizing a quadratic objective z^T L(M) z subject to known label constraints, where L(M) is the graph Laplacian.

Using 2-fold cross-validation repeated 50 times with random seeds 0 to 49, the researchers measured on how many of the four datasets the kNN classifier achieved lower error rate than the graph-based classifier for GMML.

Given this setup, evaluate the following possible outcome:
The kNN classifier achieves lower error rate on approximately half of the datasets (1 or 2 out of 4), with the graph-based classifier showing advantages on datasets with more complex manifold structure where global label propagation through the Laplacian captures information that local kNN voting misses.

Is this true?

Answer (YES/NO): NO